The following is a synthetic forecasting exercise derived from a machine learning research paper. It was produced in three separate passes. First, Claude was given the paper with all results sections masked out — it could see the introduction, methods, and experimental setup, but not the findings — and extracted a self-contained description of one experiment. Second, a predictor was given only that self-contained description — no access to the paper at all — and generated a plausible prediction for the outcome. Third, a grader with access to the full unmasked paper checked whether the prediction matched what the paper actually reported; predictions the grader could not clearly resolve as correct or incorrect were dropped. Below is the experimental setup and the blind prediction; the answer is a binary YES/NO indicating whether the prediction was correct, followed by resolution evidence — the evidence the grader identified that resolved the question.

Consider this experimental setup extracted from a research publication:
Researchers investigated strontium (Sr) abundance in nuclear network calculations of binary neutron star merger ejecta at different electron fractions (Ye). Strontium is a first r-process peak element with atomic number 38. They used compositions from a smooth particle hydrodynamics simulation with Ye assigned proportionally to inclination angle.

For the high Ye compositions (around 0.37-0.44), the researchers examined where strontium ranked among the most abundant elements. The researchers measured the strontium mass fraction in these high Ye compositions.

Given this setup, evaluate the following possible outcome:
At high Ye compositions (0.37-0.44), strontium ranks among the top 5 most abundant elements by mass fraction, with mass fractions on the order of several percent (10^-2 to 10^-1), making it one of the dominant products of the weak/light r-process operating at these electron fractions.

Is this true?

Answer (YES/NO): YES